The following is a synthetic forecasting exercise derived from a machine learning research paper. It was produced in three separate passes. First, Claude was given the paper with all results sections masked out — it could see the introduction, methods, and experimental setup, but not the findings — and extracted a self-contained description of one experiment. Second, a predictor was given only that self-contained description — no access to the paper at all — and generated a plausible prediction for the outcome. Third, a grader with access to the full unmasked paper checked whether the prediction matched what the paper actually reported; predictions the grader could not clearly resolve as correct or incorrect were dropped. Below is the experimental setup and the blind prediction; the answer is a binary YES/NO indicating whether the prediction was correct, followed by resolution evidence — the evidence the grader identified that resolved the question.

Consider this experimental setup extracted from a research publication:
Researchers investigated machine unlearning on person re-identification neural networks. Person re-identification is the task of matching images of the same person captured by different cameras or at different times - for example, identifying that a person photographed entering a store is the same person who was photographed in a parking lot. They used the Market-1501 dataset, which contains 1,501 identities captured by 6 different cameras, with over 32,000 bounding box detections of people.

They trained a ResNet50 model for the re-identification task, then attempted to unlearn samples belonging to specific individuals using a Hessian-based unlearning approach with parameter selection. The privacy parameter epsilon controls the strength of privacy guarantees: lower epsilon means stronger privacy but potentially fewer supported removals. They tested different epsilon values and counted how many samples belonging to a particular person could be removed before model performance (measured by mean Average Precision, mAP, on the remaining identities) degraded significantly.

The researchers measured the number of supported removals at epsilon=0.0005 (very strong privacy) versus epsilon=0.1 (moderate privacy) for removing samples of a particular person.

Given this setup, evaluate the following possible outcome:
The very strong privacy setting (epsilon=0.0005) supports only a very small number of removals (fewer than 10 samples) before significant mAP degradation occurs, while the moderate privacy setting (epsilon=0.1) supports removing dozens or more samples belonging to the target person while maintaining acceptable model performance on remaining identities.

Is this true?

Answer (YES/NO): NO